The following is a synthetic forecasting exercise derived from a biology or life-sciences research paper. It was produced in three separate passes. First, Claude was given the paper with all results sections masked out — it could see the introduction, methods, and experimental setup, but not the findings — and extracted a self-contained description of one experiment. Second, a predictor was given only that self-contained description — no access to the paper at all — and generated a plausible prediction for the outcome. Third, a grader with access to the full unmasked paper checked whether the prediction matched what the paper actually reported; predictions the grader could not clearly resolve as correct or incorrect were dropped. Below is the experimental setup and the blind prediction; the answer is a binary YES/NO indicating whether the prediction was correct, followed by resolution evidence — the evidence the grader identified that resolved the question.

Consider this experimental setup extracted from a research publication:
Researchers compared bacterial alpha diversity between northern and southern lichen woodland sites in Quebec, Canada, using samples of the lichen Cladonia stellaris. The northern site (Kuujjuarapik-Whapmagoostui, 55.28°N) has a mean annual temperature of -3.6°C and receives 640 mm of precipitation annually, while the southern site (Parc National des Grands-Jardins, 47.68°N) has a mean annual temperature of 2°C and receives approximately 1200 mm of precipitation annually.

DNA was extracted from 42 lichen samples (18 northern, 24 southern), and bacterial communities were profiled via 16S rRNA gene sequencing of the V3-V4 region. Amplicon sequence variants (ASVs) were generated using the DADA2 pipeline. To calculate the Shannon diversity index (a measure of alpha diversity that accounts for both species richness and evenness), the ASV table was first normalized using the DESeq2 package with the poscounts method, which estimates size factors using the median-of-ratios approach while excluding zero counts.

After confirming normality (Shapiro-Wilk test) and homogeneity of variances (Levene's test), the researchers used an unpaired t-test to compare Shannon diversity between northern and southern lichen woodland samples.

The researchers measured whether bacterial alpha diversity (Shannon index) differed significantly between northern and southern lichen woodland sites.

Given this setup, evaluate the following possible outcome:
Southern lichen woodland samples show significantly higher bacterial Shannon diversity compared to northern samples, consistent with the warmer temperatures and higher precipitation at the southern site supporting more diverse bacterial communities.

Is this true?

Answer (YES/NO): NO